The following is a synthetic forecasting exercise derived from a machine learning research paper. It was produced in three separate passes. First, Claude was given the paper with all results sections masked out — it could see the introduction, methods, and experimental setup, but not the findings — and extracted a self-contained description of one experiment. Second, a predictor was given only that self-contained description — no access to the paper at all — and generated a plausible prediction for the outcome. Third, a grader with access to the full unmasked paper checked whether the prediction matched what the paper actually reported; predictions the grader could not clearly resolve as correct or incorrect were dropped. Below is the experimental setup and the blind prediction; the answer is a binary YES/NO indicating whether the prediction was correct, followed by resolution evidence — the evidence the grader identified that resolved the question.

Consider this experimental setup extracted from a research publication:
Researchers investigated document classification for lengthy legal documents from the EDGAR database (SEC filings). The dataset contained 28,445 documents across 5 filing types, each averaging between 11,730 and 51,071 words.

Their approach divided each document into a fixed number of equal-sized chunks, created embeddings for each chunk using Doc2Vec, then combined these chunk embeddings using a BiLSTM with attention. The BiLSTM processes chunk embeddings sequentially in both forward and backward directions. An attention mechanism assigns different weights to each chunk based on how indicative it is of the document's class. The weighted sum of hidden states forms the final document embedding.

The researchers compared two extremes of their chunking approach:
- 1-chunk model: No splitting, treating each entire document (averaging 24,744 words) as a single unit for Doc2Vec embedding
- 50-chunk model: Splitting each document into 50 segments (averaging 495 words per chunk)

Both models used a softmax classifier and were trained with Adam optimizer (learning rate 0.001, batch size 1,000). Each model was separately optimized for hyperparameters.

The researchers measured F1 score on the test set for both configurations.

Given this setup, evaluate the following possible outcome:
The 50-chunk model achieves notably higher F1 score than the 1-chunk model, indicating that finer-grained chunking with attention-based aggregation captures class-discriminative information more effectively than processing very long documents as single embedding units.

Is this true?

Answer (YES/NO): NO